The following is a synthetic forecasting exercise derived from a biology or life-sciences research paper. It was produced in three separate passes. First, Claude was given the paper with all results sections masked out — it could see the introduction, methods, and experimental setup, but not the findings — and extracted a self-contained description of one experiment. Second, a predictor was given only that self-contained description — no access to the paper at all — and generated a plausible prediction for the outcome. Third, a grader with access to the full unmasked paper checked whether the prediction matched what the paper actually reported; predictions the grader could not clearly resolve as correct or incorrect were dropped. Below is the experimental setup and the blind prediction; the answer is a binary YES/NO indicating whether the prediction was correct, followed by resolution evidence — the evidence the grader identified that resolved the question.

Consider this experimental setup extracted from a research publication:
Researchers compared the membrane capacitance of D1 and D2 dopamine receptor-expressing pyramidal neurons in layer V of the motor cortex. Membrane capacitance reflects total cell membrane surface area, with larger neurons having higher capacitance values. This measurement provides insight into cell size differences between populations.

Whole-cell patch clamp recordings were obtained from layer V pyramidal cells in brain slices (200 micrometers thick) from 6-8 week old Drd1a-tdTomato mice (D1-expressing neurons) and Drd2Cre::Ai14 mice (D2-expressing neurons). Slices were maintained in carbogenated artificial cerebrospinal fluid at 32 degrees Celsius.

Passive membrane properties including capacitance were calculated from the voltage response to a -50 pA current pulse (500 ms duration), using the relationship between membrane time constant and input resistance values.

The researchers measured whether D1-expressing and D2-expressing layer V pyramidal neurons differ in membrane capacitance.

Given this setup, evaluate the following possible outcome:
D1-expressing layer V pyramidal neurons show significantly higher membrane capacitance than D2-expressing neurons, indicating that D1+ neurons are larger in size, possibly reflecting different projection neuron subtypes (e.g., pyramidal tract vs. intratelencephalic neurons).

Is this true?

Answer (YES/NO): NO